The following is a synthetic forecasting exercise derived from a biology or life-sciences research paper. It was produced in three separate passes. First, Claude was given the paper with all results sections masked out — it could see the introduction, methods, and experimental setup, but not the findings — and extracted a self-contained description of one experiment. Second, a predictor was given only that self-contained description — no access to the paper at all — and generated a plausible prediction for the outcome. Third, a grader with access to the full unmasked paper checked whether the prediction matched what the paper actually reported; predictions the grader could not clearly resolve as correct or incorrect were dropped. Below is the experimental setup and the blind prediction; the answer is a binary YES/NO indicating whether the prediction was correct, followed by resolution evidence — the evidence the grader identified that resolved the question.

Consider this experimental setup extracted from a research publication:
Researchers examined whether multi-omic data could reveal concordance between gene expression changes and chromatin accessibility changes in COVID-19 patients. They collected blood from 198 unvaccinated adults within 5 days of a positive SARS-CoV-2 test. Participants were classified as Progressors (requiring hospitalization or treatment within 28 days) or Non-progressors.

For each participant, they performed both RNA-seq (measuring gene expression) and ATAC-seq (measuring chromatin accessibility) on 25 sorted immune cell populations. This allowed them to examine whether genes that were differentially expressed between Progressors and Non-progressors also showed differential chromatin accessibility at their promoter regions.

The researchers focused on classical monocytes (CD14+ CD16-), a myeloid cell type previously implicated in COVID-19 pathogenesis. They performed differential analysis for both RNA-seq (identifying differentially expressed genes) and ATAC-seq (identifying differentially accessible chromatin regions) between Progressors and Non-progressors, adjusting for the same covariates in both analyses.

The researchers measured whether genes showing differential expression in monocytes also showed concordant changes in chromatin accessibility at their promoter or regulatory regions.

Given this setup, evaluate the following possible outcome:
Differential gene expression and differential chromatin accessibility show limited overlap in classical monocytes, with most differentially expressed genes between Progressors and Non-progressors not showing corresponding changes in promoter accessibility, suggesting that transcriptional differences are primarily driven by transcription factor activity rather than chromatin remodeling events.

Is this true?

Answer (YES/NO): NO